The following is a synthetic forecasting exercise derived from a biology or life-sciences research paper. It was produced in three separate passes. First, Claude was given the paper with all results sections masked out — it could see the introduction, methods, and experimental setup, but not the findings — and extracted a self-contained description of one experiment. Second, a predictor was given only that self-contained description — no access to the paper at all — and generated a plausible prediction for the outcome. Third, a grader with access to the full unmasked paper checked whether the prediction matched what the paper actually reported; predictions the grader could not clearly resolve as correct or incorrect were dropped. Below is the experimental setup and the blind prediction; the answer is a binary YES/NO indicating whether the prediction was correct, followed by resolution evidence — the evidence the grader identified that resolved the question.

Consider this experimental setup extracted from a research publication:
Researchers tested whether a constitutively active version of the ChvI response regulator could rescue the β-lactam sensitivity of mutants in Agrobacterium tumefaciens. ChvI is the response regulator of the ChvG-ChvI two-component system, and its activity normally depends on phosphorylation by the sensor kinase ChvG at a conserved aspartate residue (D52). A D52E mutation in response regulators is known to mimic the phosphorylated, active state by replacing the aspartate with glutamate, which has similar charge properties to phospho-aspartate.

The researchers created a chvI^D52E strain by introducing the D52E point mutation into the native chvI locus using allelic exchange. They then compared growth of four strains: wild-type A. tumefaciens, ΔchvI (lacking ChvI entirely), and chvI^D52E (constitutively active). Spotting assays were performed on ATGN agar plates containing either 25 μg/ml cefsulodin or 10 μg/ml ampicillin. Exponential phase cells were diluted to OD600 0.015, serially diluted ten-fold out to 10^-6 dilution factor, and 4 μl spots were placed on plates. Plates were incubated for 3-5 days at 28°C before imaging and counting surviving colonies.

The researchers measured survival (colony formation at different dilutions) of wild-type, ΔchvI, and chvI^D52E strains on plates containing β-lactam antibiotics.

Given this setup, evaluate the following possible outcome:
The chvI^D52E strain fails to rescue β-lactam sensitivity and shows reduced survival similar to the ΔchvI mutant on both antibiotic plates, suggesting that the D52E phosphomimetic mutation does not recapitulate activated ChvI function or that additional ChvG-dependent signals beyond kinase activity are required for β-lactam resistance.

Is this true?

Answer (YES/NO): NO